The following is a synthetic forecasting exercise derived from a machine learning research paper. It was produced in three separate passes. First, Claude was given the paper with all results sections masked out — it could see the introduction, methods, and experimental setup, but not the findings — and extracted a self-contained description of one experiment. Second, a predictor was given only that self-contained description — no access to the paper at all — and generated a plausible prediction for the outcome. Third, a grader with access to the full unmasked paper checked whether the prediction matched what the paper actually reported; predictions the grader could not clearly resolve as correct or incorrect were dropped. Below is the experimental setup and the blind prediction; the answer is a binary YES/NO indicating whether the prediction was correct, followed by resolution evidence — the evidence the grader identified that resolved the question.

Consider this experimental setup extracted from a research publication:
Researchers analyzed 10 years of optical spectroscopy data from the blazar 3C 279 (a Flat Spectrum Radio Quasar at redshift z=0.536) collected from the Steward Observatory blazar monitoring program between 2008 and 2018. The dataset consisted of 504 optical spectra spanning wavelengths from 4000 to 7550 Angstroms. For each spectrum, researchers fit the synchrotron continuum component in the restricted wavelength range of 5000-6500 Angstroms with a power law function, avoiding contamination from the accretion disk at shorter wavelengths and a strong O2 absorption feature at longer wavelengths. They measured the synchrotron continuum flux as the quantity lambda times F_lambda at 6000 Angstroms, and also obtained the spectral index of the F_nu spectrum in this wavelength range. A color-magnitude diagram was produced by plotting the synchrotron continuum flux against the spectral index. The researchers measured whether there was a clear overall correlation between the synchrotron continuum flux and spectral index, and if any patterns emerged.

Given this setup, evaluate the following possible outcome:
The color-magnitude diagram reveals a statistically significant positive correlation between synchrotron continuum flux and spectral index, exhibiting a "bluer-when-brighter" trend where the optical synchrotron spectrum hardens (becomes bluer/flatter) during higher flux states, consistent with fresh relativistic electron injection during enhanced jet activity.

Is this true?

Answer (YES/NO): NO